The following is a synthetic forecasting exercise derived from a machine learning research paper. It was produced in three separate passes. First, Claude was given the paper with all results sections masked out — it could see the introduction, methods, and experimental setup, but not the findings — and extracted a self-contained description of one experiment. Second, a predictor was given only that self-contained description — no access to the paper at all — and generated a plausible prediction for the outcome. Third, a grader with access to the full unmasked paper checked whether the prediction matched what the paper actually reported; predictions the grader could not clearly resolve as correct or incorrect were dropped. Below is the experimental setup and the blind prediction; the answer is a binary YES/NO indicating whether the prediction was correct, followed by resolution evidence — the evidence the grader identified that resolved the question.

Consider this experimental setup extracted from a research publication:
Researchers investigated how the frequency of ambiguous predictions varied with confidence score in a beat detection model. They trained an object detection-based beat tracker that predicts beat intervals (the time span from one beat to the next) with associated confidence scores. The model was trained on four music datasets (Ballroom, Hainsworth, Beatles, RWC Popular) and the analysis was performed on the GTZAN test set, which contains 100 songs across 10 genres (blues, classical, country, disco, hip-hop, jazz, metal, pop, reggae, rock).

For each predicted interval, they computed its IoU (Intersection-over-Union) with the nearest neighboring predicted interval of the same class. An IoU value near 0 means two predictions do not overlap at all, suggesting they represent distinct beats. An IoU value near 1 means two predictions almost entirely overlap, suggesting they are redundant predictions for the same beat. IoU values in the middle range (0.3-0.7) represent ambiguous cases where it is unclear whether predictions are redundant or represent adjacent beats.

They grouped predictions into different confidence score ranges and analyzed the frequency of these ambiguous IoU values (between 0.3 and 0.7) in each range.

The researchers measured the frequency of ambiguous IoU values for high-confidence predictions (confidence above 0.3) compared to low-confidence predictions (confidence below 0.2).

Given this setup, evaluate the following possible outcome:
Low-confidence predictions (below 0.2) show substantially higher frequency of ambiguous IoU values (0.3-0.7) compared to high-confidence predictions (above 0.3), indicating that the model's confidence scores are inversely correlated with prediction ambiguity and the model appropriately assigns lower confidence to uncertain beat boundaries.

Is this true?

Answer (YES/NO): YES